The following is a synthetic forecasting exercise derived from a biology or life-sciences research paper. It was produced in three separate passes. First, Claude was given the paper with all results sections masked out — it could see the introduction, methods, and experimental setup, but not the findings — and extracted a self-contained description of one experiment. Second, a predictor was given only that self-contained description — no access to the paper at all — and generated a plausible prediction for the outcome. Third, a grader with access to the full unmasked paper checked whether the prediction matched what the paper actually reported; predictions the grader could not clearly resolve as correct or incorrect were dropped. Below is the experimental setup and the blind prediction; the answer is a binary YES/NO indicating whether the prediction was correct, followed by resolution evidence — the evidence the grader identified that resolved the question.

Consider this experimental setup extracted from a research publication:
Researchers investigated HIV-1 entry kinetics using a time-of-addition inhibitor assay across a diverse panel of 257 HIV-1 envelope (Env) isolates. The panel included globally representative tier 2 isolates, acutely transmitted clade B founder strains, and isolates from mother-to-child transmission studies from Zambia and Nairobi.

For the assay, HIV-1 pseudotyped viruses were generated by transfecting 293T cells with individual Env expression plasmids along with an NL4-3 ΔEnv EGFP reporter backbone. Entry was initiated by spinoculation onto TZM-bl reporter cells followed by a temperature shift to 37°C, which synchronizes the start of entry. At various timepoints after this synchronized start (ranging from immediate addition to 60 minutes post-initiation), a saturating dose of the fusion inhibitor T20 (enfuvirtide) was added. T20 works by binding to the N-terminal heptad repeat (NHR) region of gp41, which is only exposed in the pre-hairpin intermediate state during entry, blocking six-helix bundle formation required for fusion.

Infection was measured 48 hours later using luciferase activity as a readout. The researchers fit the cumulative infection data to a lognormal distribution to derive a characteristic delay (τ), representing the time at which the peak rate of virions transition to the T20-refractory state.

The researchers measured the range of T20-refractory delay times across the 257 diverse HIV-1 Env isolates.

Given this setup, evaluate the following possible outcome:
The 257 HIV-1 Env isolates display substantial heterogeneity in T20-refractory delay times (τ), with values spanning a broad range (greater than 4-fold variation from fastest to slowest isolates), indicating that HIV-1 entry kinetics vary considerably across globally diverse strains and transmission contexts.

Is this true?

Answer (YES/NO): YES